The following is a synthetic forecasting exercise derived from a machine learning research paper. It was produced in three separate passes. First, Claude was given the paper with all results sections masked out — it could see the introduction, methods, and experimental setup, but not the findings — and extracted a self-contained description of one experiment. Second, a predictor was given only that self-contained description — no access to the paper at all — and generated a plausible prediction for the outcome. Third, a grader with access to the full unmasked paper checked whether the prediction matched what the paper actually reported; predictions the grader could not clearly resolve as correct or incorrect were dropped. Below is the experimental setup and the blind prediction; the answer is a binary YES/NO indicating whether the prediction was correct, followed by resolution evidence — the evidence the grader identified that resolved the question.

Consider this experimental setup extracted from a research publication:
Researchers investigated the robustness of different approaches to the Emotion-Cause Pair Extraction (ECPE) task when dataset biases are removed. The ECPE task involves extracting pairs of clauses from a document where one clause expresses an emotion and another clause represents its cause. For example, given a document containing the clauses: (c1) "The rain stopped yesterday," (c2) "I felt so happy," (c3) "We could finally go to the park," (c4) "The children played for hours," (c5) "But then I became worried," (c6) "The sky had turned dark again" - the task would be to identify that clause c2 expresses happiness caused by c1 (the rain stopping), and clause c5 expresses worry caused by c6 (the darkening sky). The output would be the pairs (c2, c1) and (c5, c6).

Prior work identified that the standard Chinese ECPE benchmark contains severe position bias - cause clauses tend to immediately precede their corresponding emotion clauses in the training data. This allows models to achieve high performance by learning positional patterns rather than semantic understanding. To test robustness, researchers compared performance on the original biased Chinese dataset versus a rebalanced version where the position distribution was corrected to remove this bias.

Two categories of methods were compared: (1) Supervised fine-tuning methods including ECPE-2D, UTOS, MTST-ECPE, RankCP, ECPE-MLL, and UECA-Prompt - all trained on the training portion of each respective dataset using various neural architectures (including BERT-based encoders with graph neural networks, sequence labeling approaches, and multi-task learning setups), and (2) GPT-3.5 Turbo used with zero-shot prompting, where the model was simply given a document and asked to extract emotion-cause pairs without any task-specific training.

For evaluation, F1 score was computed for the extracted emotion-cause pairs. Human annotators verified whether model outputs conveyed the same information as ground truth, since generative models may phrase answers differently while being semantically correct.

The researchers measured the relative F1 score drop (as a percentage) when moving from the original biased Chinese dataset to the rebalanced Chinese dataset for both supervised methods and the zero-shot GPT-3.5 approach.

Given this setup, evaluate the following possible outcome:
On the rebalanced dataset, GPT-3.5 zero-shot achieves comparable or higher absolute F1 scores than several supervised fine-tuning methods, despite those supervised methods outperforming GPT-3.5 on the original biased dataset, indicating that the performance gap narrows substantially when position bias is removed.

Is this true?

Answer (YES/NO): YES